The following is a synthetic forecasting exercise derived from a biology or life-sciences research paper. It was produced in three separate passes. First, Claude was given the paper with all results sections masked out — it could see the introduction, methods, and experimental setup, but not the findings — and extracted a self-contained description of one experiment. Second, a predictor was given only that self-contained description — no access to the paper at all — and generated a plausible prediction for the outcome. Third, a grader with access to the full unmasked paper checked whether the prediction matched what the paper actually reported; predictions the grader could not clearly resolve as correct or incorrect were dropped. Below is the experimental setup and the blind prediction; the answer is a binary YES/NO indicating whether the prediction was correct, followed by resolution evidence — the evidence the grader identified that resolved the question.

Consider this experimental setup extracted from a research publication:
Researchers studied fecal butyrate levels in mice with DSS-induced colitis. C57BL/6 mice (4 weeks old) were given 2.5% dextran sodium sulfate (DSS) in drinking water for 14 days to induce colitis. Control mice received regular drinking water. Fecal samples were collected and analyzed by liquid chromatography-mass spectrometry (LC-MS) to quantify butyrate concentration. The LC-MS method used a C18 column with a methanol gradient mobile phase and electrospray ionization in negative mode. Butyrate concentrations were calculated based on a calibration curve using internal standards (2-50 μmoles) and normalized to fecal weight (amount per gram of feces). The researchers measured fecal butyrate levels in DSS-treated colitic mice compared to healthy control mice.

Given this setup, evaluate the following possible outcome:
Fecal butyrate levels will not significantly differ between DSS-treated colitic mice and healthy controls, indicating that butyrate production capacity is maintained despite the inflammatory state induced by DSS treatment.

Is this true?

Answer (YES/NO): NO